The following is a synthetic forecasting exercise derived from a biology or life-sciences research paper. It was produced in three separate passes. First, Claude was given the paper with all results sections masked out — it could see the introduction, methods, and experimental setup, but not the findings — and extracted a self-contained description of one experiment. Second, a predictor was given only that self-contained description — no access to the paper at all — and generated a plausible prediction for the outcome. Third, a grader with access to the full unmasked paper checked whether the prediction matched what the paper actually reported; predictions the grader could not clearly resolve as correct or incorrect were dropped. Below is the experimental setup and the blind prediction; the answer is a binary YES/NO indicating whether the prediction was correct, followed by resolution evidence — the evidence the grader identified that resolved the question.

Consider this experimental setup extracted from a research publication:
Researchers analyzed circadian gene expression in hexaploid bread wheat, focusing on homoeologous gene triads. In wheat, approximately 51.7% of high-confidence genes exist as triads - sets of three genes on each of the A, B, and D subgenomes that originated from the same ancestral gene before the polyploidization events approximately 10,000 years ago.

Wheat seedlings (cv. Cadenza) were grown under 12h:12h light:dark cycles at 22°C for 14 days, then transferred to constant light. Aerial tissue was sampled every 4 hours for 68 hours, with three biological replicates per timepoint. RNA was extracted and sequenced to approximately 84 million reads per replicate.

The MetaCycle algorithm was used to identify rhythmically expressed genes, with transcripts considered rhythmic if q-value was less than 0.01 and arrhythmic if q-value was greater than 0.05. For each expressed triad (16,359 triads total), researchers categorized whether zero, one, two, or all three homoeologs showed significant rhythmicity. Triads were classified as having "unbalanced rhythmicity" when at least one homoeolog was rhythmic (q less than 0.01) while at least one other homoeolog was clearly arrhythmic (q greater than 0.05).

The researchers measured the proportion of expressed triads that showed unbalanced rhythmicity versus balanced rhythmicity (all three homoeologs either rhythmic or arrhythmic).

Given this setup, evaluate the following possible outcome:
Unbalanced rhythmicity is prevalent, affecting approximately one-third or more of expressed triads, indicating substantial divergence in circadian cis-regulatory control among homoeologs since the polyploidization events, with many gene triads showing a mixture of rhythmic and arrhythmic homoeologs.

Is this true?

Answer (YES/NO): YES